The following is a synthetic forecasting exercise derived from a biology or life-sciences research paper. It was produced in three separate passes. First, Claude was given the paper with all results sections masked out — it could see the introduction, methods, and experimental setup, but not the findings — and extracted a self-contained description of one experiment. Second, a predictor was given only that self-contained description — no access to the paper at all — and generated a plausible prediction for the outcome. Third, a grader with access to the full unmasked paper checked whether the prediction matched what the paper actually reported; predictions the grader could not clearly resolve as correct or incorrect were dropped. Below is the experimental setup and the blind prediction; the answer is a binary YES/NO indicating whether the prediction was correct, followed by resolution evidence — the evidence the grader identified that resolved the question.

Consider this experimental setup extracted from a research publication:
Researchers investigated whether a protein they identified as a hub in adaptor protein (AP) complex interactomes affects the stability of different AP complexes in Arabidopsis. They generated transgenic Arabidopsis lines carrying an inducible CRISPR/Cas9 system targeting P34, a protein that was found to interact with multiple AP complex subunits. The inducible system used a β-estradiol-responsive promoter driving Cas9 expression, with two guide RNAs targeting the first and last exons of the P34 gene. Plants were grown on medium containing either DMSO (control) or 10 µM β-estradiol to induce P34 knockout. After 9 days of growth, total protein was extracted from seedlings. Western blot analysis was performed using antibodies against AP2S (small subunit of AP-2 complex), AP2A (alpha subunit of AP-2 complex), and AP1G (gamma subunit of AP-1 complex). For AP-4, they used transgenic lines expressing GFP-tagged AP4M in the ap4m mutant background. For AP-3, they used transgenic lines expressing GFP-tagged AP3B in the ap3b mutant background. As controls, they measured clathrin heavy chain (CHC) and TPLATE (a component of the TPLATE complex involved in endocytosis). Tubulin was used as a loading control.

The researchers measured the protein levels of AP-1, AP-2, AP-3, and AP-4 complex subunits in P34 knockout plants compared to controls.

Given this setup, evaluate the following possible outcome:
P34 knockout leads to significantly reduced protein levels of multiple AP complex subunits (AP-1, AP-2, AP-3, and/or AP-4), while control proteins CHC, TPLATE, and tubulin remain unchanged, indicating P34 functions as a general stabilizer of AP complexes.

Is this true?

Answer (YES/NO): NO